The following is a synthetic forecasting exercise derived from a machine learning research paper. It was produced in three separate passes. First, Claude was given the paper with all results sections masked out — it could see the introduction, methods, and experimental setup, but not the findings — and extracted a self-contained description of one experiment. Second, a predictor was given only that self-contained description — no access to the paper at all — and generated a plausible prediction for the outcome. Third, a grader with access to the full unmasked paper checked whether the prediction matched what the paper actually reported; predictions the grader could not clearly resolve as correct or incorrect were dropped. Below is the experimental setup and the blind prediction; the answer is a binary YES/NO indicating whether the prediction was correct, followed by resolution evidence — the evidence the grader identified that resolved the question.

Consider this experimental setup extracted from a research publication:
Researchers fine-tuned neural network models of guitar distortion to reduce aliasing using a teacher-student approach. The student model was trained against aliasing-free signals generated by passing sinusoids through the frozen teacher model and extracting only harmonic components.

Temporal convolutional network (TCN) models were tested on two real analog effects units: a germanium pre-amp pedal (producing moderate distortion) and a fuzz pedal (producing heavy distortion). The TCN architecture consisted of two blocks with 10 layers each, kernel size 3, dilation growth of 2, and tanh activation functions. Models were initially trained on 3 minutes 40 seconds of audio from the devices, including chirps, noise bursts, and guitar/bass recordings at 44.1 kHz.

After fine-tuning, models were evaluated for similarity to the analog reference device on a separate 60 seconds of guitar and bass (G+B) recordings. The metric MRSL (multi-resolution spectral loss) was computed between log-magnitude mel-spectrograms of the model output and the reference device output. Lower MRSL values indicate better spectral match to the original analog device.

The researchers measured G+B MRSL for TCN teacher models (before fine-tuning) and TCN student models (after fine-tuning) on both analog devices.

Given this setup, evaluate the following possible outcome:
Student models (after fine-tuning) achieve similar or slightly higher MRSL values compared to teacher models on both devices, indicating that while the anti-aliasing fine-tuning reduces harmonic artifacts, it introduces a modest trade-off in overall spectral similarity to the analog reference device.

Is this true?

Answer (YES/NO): NO